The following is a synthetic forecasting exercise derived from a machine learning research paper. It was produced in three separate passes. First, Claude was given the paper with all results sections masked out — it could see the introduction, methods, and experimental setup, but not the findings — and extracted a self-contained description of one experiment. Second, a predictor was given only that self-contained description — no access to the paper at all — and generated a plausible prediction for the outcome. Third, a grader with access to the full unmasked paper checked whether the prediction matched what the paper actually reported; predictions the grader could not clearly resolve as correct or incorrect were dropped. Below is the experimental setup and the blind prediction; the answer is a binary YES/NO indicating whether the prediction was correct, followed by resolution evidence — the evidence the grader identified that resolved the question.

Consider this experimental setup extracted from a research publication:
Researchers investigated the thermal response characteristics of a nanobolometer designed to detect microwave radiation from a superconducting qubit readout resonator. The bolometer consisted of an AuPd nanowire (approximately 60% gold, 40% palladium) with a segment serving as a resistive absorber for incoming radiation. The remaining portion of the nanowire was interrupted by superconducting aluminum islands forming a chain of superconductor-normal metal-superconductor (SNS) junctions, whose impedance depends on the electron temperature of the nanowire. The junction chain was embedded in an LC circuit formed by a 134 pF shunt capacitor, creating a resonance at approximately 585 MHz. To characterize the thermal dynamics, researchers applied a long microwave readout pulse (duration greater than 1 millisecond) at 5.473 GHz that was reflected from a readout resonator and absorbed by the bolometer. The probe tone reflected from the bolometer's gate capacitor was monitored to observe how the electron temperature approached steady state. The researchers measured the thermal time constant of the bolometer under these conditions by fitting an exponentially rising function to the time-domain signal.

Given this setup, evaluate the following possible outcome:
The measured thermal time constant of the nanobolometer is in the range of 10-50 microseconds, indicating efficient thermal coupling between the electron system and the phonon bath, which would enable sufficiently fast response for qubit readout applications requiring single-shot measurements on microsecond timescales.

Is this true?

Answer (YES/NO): YES